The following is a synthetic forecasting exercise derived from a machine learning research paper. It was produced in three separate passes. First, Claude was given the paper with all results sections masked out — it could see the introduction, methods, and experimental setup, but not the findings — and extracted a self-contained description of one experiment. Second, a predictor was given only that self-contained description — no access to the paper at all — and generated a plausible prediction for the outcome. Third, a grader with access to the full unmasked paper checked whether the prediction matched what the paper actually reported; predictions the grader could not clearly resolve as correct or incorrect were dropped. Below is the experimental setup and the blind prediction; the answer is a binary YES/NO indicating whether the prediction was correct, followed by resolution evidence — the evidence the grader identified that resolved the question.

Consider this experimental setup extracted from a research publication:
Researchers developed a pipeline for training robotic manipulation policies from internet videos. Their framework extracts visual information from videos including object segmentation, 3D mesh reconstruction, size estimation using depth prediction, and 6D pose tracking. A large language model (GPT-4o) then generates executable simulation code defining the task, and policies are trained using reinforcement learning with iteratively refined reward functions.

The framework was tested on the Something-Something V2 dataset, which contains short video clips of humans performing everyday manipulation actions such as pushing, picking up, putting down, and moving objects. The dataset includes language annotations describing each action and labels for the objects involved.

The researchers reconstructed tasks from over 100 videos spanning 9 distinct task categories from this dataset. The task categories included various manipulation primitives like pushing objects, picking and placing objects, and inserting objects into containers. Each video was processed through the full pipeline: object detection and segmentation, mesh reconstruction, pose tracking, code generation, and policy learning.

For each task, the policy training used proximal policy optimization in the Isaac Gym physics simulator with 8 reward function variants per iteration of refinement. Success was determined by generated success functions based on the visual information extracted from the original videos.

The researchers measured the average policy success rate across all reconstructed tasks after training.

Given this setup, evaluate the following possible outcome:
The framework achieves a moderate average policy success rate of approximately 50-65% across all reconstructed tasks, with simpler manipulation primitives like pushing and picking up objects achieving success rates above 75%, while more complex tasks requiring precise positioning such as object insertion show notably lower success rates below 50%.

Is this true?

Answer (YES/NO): NO